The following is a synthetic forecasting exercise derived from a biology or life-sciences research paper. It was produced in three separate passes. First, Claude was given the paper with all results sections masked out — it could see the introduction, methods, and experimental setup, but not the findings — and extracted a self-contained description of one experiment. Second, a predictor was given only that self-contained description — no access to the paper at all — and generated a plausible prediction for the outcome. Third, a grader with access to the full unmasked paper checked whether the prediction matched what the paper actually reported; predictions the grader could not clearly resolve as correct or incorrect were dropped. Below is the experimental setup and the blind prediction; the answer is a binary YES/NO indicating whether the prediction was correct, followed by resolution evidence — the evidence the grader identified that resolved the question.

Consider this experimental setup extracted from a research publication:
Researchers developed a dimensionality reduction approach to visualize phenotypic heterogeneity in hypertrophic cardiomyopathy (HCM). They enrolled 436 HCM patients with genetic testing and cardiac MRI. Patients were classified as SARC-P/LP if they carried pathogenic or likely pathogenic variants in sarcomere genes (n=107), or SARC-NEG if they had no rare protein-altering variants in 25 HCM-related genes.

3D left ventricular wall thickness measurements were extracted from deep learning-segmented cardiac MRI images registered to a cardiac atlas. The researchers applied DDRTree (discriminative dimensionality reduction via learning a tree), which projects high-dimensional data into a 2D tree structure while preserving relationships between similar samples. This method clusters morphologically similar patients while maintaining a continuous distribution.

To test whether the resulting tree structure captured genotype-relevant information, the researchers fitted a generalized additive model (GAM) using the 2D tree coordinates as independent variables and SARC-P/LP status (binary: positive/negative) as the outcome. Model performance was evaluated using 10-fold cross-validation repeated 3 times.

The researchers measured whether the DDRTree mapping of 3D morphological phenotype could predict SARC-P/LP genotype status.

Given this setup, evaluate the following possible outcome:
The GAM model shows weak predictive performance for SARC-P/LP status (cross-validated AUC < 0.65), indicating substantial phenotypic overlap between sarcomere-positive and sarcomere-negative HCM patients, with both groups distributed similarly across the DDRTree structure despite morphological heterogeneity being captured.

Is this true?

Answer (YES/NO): NO